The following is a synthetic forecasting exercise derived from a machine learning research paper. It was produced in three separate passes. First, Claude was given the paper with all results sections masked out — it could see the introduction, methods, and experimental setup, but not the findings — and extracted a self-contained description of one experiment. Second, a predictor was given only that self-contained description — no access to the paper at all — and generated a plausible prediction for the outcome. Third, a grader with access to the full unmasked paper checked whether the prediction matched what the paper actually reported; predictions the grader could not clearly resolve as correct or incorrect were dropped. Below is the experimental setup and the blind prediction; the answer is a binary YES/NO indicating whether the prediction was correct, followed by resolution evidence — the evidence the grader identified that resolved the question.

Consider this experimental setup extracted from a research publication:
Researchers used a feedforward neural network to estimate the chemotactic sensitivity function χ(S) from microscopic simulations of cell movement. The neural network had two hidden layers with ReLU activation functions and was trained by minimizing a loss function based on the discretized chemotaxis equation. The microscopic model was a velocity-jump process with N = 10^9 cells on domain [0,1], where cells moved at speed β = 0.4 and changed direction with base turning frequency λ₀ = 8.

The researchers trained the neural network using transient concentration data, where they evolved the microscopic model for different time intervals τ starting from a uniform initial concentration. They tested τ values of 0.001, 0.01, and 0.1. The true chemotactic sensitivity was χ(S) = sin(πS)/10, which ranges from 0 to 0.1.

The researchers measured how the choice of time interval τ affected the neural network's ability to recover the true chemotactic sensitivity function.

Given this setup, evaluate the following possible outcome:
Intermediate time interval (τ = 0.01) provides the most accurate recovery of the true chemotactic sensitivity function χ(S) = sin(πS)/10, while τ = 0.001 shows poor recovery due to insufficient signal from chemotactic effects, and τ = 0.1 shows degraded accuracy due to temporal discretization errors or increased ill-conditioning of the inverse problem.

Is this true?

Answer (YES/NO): NO